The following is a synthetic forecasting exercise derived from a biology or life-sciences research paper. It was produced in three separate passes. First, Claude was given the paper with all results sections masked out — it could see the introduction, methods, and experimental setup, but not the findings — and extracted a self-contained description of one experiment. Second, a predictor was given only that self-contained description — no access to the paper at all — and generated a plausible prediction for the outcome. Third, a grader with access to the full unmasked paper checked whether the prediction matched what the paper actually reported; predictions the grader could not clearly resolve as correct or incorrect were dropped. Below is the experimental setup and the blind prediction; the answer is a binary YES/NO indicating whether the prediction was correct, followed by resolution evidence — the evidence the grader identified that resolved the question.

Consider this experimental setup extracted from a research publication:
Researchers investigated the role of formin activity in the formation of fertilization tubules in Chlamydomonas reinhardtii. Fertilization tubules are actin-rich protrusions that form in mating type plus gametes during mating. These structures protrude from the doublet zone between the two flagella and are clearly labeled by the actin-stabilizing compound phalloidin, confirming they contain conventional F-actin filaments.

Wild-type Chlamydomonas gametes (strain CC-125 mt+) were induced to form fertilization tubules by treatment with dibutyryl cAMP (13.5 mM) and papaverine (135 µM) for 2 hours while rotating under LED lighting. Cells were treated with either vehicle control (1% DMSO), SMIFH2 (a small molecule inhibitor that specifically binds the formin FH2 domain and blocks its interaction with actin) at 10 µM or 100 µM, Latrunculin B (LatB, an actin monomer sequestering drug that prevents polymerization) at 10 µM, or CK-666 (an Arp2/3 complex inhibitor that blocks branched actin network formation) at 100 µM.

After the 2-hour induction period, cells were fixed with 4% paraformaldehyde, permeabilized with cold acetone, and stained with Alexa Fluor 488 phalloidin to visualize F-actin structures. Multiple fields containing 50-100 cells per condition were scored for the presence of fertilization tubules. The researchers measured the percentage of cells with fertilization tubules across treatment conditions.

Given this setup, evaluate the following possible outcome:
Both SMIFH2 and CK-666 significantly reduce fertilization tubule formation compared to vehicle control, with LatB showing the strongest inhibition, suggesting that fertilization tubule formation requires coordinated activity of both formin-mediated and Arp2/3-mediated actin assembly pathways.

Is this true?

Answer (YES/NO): NO